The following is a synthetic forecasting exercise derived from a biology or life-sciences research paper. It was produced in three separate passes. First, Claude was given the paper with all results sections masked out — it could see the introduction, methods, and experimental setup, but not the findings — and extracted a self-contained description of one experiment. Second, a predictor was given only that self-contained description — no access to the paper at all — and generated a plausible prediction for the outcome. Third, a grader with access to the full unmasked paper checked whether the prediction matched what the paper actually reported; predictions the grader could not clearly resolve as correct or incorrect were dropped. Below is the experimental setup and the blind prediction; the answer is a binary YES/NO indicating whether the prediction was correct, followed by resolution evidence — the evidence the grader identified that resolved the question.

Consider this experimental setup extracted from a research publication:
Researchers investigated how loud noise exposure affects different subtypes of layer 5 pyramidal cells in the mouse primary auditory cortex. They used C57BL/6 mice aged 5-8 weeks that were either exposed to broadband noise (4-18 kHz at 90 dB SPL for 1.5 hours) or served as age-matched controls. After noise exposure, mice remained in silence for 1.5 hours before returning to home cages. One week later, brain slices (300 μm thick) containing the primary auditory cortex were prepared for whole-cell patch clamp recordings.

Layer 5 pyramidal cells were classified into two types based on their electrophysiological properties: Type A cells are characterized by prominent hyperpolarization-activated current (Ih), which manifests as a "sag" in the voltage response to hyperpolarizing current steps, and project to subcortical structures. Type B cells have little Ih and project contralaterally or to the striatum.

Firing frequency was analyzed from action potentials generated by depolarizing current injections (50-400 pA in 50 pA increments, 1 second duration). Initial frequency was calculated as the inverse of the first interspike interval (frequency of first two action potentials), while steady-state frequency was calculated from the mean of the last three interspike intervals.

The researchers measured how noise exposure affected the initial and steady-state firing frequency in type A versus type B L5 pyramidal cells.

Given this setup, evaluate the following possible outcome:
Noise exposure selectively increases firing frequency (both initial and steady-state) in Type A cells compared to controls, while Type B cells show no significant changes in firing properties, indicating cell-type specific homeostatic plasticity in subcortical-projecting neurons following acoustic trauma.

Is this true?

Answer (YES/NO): NO